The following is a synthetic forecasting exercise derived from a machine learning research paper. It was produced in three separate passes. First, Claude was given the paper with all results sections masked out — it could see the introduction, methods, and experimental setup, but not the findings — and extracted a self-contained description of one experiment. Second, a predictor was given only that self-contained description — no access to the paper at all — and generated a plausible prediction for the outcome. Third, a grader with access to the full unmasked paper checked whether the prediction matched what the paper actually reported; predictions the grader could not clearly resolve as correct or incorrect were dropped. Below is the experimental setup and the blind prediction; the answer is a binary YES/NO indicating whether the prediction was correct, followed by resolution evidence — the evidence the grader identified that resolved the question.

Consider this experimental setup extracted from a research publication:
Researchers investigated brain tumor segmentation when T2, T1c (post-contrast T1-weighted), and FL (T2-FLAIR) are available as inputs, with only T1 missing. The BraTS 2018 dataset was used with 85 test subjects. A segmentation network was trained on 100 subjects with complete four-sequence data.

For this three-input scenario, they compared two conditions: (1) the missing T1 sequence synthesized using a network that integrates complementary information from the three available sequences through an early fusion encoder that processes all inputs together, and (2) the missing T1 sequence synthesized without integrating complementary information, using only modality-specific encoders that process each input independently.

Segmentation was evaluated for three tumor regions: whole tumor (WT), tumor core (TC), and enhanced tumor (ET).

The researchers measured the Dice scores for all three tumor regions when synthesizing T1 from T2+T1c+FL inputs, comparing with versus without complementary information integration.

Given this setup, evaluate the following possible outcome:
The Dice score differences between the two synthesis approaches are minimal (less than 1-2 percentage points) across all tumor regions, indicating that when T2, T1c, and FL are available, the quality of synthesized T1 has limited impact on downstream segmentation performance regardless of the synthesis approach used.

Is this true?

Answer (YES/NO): YES